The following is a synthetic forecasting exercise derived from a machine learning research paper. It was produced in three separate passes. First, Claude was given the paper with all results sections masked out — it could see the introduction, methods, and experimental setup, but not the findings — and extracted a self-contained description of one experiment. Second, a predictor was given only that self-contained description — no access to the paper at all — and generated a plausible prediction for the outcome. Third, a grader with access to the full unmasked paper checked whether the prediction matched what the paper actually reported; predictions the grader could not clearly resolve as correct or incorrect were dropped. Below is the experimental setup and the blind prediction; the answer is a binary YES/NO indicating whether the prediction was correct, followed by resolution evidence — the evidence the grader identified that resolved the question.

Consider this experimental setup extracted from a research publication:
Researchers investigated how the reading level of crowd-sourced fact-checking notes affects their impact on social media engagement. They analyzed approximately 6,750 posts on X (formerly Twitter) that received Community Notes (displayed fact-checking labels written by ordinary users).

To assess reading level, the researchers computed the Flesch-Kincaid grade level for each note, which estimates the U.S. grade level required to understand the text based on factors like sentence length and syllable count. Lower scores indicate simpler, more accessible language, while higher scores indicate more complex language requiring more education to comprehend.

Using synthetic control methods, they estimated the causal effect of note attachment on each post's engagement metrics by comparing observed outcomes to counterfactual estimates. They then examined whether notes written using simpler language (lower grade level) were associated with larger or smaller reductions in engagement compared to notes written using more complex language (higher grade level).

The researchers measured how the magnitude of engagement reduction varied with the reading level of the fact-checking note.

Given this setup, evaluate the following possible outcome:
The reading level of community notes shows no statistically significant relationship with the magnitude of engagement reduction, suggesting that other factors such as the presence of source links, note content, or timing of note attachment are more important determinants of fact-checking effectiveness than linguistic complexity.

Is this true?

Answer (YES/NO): NO